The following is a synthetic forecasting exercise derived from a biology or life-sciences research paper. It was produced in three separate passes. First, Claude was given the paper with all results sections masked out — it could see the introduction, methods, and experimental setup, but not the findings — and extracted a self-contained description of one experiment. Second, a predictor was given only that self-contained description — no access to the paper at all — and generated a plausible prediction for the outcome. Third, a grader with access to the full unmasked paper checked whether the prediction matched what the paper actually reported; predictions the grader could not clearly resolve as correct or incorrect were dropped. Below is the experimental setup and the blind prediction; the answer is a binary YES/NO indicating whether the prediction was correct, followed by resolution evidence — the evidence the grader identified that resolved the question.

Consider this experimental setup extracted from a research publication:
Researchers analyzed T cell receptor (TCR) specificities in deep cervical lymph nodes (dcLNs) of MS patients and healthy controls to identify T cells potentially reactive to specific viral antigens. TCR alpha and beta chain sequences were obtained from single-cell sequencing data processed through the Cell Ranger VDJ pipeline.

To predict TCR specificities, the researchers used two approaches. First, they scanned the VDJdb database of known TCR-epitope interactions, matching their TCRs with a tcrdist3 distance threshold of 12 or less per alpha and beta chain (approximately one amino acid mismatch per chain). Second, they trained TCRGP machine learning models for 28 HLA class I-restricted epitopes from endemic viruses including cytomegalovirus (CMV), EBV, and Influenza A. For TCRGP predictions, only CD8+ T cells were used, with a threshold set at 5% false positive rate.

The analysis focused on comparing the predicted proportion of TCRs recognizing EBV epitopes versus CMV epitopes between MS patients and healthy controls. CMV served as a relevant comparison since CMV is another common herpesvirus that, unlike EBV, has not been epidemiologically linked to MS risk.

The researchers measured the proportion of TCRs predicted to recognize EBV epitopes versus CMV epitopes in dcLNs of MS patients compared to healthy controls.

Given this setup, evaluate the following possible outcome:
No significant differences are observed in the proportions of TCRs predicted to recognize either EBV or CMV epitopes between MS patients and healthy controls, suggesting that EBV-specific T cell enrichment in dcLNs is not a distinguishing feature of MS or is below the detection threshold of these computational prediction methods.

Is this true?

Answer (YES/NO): YES